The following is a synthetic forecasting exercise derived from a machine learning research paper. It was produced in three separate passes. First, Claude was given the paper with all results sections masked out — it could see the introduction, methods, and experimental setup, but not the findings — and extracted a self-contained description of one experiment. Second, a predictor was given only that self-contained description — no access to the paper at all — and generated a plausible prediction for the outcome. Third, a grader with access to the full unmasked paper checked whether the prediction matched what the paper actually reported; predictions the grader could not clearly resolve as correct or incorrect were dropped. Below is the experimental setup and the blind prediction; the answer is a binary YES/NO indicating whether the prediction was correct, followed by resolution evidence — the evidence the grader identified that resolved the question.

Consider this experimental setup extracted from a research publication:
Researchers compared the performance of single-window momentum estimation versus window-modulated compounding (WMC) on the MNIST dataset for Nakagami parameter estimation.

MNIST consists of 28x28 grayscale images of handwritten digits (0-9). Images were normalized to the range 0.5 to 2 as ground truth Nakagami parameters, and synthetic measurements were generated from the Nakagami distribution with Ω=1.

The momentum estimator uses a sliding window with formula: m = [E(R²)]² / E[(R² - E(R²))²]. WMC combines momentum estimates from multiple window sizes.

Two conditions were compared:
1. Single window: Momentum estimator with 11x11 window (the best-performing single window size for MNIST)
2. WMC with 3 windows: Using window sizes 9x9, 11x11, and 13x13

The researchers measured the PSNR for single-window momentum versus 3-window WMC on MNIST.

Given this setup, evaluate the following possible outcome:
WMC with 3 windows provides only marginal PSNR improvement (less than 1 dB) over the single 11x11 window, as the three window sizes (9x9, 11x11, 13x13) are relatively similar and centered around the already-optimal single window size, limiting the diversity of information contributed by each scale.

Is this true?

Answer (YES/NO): YES